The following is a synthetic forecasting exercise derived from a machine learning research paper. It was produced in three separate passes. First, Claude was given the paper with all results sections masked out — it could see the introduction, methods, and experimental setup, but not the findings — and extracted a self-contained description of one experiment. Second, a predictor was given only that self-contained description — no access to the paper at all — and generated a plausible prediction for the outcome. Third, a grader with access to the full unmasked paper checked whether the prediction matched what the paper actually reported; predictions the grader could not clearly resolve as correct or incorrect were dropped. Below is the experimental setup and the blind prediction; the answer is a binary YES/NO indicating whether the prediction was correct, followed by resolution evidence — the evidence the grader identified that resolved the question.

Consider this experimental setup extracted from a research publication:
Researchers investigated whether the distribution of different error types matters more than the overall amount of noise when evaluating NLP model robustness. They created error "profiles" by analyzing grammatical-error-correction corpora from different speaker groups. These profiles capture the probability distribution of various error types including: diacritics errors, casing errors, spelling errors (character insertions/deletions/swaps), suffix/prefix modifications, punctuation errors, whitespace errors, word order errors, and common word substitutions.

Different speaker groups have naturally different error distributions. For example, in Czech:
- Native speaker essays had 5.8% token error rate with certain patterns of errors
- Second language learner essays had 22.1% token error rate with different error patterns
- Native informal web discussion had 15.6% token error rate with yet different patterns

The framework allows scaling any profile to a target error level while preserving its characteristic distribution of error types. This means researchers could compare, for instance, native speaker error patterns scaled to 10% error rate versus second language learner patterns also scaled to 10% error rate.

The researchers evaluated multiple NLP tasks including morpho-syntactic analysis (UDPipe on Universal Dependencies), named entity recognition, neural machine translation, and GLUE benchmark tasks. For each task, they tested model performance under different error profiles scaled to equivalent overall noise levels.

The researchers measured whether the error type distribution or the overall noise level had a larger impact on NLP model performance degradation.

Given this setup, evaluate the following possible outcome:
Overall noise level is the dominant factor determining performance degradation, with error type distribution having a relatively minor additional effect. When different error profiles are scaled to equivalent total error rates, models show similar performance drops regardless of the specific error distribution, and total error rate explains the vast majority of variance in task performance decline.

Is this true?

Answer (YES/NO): YES